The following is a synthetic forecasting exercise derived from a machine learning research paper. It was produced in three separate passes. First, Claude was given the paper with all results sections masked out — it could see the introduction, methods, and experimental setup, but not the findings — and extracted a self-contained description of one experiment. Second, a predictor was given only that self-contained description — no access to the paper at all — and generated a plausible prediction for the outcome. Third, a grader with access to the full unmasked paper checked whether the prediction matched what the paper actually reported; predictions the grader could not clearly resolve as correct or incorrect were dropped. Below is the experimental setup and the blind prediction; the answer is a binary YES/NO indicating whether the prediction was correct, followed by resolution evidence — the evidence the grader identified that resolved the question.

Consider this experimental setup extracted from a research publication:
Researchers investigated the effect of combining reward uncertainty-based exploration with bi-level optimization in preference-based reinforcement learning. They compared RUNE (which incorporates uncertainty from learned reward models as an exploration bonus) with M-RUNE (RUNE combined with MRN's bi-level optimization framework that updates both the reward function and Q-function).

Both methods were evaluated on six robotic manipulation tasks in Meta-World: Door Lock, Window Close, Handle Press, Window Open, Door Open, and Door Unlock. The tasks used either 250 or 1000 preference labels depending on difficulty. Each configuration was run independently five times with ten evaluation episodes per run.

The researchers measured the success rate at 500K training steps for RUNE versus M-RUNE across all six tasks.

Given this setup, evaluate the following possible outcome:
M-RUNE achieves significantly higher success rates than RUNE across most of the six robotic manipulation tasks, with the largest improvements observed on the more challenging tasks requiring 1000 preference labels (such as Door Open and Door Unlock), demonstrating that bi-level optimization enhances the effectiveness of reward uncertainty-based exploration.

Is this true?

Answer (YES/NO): NO